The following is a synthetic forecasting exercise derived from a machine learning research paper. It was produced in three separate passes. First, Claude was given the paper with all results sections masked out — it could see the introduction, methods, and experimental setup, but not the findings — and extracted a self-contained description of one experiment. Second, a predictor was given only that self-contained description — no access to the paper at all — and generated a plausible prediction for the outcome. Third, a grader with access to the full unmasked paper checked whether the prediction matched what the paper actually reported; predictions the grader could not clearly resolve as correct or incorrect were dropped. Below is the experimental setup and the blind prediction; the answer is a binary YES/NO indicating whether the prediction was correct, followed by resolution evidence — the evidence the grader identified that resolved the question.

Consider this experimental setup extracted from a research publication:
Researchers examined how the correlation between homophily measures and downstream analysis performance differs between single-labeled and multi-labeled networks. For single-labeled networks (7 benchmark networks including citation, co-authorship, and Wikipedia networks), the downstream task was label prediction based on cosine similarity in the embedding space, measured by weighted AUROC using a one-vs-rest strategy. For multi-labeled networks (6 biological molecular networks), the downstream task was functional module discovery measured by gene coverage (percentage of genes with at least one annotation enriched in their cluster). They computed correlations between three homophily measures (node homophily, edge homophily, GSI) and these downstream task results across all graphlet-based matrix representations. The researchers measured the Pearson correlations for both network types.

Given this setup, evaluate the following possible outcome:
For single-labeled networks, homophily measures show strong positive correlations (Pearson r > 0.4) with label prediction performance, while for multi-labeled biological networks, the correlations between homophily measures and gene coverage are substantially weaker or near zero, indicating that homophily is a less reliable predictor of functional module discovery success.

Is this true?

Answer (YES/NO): NO